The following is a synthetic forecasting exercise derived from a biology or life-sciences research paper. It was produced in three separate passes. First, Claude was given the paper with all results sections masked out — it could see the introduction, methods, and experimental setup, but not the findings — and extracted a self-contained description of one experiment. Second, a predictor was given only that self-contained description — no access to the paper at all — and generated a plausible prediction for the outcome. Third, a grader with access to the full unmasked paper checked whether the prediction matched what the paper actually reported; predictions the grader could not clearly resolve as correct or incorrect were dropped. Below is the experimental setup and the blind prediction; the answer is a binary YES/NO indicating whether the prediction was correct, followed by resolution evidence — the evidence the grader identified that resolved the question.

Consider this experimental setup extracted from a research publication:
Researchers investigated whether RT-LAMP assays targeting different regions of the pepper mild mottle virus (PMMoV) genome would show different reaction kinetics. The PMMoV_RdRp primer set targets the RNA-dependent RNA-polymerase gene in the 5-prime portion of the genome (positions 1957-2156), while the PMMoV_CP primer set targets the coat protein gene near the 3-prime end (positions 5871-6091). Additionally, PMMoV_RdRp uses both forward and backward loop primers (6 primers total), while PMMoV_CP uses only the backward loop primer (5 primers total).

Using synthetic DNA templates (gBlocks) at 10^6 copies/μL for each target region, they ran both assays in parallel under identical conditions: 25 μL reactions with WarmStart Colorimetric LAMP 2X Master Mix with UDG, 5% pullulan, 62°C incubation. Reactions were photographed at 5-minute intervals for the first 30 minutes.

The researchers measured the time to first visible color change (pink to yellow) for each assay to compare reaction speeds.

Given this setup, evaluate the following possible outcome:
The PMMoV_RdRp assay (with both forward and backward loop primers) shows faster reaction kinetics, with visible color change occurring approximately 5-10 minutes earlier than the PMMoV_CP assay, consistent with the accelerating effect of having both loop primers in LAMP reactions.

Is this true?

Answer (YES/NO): YES